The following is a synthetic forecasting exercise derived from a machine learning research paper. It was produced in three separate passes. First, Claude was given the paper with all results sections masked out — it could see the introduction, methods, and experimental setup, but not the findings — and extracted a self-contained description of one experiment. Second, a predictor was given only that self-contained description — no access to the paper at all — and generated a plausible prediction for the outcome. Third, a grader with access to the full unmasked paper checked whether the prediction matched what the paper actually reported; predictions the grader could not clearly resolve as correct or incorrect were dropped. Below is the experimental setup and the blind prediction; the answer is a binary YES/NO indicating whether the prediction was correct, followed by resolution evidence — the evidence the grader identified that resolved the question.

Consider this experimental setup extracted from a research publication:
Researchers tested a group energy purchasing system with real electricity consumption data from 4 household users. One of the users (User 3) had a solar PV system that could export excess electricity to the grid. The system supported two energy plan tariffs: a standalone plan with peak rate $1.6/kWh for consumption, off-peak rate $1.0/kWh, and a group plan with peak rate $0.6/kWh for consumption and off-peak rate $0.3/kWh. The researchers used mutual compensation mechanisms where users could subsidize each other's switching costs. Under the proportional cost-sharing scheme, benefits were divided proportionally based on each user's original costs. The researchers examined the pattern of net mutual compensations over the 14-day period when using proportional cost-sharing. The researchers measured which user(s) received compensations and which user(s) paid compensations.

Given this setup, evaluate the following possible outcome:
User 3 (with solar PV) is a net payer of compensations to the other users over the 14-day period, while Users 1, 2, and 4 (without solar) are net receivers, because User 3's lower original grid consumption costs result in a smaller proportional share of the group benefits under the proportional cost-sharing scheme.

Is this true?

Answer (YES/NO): NO